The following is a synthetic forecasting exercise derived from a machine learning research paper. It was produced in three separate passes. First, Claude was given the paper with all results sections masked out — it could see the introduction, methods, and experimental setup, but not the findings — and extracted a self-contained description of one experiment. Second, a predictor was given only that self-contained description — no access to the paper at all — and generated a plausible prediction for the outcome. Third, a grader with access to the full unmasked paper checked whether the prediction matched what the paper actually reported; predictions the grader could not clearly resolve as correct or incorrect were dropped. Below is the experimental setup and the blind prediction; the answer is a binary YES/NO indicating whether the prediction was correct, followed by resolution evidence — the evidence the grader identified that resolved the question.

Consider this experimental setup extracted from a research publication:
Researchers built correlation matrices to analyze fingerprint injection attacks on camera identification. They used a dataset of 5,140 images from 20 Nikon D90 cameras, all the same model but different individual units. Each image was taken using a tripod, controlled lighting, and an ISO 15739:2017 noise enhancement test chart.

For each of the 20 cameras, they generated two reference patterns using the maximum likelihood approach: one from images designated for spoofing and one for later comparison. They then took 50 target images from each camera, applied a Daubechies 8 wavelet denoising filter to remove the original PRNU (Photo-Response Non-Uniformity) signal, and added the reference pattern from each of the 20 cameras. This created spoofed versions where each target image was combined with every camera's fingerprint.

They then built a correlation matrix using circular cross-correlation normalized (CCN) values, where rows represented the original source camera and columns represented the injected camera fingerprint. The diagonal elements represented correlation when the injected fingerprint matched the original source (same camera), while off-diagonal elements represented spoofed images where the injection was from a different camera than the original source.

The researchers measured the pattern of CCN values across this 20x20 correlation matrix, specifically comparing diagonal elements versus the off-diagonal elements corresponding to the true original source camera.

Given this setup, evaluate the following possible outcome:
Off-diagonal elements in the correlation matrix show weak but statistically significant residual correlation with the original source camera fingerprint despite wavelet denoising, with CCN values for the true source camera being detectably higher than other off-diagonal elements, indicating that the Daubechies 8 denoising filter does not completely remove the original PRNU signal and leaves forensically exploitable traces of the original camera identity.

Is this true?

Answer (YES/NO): YES